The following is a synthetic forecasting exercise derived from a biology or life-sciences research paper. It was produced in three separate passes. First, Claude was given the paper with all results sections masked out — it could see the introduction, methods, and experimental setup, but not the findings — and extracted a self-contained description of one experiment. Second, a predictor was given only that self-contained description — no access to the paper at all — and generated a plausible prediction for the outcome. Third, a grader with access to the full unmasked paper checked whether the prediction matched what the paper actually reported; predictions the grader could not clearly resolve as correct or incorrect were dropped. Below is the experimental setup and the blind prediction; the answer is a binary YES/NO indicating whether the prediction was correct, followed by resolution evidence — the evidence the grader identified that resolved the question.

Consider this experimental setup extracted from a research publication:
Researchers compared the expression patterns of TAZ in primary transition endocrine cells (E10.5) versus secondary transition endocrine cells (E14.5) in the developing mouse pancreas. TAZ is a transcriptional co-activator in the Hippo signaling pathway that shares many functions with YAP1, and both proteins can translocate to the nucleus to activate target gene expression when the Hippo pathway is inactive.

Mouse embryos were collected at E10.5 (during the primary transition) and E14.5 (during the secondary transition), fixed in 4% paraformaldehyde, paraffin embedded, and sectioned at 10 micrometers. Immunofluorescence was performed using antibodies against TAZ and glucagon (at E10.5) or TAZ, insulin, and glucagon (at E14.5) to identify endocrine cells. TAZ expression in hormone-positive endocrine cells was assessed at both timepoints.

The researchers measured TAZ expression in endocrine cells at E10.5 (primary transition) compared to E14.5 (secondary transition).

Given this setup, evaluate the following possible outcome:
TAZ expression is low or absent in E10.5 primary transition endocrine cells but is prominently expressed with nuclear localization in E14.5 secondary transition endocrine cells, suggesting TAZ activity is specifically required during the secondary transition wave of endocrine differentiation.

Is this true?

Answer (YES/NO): NO